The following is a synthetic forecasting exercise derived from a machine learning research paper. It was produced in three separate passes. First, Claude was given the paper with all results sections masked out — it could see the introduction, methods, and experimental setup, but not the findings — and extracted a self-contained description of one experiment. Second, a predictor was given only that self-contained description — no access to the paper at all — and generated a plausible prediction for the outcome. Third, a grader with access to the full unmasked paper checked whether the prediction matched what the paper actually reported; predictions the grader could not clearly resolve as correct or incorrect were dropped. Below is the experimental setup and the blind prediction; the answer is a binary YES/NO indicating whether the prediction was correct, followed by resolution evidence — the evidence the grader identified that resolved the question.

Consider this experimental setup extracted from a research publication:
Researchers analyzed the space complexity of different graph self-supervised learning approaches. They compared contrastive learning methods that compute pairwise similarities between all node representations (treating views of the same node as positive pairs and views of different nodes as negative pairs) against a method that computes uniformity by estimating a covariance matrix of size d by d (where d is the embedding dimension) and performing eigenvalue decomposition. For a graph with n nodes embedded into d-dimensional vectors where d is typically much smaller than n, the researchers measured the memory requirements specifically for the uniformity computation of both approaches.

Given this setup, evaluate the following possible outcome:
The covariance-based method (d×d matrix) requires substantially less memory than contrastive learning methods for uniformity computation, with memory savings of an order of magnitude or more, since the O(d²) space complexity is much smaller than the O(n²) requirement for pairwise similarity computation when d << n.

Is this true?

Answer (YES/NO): YES